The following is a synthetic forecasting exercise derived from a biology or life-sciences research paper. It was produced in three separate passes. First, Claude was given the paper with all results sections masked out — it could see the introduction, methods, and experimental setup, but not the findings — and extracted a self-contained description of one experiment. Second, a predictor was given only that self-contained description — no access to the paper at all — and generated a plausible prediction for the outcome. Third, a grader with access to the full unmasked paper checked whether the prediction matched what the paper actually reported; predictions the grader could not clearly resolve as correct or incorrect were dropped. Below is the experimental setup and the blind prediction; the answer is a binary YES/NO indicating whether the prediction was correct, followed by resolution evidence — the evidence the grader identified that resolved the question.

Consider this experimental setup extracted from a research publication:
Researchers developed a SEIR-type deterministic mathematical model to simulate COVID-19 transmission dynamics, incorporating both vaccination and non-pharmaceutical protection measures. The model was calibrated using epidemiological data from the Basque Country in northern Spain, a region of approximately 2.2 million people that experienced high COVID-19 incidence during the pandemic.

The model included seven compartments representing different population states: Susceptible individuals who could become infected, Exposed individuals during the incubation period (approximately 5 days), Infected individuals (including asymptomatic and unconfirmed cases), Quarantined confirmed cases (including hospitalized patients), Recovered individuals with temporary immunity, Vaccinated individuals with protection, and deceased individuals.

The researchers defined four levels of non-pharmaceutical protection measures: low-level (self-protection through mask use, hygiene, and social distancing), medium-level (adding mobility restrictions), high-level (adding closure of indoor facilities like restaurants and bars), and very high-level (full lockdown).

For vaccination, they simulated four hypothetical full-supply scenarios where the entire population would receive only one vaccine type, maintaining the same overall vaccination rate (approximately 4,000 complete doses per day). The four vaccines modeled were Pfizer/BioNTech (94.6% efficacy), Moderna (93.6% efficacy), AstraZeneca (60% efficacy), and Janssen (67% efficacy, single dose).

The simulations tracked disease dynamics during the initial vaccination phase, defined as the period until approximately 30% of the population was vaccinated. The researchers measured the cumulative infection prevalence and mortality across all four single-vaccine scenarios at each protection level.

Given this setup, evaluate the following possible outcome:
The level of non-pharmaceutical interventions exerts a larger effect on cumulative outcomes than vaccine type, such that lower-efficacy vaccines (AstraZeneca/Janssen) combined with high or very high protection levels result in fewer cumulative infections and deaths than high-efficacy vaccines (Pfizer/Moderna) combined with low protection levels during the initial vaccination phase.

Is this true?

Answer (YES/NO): YES